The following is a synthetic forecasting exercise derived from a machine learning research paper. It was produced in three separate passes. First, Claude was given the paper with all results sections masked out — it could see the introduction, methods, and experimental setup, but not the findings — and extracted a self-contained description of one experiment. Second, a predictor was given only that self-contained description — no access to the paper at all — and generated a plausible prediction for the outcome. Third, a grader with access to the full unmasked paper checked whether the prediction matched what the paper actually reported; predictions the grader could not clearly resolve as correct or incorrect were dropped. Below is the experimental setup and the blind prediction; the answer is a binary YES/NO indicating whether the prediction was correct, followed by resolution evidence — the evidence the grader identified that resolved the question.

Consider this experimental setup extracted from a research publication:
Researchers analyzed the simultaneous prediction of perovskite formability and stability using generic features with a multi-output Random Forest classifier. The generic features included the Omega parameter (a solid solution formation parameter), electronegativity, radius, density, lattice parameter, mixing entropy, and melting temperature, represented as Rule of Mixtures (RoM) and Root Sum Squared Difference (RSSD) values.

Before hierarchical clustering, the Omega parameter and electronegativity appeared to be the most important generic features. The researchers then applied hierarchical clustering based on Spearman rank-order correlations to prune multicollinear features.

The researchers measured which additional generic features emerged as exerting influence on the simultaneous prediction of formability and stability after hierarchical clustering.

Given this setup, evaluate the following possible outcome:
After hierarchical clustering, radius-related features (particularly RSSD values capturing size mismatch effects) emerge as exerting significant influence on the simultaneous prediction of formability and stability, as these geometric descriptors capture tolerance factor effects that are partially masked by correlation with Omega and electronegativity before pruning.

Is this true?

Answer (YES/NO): NO